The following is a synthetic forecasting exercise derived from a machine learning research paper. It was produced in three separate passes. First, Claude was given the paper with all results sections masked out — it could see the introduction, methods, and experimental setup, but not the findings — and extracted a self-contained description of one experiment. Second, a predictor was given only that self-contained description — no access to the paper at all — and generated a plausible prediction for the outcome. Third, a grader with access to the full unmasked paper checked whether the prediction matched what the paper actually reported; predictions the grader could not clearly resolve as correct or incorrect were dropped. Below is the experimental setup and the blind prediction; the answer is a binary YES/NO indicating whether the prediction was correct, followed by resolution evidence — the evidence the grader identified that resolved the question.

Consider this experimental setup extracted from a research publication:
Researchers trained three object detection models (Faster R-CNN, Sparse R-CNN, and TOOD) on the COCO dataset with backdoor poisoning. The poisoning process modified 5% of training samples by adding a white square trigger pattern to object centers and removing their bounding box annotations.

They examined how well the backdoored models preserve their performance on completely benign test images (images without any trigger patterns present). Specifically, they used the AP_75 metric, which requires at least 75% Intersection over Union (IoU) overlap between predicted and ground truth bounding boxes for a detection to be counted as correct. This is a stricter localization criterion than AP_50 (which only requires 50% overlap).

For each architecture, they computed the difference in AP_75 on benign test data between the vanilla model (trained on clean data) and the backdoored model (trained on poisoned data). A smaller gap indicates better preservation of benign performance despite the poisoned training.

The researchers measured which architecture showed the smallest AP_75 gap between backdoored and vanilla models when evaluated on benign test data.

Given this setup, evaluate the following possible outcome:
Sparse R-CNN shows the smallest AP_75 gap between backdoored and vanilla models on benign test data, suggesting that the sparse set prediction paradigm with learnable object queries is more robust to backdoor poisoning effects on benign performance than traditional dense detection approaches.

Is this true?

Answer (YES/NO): NO